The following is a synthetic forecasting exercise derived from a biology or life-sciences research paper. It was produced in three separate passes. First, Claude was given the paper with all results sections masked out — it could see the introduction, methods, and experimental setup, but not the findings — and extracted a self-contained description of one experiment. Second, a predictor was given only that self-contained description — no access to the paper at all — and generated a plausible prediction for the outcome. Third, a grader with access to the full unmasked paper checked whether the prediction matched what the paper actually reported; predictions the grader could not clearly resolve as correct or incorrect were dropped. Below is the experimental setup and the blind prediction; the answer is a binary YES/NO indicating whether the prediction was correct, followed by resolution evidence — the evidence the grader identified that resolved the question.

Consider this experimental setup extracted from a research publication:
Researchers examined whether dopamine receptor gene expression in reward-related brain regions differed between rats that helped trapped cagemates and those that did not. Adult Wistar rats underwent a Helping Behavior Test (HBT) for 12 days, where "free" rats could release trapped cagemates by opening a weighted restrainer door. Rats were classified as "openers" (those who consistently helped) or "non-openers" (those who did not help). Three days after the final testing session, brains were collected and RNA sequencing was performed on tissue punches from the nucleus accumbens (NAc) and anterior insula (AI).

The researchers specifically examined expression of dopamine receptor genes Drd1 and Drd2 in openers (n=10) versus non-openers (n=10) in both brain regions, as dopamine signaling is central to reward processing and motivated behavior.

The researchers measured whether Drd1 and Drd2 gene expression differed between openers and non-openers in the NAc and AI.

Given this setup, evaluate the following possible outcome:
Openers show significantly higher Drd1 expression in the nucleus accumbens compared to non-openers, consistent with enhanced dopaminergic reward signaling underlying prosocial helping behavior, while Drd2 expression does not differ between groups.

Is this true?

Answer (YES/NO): NO